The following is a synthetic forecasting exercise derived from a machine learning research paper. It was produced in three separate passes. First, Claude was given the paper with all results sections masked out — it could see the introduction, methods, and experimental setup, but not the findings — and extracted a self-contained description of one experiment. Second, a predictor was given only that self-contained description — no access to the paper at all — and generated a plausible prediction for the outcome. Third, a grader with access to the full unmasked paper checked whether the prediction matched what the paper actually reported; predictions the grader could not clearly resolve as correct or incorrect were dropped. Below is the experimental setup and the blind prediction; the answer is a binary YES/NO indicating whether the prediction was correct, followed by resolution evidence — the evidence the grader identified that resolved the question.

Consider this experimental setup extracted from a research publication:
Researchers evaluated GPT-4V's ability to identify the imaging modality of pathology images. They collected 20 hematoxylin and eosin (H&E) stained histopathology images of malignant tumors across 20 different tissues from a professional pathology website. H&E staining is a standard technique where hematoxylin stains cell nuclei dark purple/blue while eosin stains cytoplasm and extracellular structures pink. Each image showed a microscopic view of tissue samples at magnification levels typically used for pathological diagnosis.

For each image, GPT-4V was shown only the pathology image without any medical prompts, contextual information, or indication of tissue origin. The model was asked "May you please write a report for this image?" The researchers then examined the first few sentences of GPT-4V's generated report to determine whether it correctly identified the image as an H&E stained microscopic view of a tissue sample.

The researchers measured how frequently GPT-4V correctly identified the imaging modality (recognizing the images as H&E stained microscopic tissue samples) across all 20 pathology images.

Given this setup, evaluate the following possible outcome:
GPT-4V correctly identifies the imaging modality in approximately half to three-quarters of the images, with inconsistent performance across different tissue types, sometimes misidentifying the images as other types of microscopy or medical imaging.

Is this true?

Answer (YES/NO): NO